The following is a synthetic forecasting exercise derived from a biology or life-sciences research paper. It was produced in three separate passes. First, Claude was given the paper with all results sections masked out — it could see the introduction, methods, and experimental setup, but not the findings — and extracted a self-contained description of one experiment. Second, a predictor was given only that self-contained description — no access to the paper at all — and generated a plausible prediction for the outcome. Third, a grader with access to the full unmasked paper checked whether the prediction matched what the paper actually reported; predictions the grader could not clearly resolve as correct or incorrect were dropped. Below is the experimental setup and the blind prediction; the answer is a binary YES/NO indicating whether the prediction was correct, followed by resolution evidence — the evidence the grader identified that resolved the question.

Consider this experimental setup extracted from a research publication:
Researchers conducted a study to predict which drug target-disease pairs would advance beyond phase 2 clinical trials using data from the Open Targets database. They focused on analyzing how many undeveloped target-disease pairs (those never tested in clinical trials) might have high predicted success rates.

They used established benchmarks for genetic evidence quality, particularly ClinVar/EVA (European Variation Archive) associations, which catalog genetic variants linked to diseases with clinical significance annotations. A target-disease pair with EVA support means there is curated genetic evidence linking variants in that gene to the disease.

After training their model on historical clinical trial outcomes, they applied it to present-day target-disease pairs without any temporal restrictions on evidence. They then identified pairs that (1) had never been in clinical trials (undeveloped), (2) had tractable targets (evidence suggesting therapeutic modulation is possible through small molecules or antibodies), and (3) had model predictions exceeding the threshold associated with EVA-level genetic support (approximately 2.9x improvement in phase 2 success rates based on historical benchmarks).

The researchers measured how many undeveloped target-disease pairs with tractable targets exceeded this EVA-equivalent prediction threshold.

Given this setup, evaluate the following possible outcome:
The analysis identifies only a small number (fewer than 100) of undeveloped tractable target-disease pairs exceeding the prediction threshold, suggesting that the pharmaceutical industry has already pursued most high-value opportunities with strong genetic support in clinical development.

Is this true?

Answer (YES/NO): NO